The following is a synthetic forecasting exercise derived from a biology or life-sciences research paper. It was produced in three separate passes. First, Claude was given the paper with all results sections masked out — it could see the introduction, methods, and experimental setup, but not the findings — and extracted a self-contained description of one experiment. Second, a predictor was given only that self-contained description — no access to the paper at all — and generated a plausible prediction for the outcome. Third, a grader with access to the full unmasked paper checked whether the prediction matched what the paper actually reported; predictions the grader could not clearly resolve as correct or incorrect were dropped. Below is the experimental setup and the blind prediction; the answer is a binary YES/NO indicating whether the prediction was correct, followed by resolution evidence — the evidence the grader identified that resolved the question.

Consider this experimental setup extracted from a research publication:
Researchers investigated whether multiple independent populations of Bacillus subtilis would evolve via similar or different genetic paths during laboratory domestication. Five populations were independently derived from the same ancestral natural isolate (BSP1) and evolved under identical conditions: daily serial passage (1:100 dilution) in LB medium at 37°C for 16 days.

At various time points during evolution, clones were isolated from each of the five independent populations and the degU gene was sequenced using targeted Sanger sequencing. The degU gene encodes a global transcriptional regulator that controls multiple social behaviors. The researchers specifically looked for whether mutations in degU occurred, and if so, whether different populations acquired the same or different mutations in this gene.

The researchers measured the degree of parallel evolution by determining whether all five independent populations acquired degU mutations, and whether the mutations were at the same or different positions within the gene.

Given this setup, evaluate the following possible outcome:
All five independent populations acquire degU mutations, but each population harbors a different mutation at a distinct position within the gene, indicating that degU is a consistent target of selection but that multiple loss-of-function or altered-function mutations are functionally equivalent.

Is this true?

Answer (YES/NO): NO